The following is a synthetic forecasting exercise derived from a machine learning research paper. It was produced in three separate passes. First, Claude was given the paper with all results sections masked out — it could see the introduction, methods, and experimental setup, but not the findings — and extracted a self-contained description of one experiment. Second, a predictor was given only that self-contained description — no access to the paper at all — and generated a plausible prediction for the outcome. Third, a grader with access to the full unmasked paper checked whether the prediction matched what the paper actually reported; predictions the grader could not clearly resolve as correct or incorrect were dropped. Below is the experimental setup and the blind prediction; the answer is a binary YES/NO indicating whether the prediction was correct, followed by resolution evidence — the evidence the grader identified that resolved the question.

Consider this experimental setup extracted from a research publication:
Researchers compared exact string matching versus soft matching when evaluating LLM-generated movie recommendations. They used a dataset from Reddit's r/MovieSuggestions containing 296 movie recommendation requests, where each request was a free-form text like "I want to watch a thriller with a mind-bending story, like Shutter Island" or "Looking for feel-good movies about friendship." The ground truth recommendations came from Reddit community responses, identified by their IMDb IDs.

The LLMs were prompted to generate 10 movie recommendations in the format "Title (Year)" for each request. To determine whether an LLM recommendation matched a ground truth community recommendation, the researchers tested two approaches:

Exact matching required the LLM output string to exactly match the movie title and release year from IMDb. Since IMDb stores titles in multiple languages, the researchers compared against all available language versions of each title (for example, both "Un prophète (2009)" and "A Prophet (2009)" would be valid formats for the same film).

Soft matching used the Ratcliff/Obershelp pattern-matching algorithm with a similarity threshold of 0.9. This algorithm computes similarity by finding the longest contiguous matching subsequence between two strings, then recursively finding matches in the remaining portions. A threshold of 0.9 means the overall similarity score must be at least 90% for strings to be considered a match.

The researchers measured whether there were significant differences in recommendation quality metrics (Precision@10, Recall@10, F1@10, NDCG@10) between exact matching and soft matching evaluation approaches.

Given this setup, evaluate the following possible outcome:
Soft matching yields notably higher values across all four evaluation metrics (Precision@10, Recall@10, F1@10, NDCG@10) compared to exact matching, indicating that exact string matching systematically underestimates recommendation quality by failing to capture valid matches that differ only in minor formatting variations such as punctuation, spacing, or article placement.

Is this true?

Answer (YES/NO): NO